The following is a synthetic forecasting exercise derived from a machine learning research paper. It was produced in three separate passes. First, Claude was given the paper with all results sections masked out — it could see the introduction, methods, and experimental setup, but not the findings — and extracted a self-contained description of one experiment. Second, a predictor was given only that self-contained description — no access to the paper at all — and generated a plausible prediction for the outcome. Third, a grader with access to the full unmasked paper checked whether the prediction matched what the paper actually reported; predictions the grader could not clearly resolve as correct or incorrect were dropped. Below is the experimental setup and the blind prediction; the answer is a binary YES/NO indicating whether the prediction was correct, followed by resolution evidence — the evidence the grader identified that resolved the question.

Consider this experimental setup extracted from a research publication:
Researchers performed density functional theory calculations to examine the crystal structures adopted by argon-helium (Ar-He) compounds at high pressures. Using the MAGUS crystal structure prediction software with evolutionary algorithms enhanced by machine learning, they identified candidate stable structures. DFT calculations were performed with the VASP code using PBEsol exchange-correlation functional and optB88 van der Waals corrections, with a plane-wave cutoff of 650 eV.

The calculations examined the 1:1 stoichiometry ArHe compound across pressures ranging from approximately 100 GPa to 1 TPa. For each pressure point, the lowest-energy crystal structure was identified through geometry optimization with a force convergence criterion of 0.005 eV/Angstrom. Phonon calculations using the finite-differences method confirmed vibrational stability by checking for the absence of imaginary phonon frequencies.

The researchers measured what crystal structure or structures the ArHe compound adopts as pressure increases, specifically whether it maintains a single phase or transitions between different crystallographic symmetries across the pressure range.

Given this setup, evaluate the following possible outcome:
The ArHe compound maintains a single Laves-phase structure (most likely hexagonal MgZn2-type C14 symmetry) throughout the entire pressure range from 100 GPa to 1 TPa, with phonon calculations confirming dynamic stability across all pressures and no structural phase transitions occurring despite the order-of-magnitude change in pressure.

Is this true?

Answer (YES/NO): NO